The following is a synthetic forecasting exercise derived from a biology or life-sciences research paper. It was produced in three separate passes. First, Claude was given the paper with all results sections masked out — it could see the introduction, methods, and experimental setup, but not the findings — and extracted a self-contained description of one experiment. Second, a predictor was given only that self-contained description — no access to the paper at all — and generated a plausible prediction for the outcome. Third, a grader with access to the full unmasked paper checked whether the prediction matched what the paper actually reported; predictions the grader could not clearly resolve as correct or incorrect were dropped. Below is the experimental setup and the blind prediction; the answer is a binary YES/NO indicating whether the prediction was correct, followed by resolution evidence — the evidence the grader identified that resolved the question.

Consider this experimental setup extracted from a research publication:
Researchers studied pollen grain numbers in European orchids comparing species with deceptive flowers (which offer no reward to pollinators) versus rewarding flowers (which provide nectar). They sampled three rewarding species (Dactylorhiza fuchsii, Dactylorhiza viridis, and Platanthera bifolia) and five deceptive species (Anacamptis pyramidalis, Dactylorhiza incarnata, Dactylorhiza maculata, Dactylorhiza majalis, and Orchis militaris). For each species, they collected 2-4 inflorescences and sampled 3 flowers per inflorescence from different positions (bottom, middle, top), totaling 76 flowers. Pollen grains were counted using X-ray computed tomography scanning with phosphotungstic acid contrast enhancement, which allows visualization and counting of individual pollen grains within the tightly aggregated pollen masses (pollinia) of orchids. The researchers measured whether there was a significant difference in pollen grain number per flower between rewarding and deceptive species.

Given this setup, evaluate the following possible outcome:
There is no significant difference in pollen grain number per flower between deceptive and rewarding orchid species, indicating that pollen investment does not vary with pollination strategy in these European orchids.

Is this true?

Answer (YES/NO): YES